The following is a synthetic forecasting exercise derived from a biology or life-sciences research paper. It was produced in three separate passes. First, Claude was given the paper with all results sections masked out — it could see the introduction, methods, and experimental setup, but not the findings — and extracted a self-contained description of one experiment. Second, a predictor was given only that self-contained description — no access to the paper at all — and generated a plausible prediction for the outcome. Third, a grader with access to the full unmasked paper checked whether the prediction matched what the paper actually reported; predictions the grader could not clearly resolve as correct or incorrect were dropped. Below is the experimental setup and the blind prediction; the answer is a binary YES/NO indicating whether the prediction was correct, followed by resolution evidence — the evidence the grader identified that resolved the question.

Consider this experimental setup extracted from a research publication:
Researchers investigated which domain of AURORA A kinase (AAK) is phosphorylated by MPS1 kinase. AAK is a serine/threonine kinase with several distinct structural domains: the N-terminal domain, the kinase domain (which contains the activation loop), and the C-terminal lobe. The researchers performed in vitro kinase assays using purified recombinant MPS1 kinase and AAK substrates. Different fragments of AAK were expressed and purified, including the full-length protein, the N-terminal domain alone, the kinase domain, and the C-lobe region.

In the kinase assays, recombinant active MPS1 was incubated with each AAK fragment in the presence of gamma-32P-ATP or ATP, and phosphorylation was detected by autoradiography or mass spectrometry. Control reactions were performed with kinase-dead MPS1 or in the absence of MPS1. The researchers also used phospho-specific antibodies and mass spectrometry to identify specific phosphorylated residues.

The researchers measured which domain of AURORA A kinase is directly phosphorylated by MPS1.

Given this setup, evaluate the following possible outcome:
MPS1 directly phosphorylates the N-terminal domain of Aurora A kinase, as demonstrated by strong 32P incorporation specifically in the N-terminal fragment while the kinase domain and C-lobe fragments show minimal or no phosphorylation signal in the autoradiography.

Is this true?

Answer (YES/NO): NO